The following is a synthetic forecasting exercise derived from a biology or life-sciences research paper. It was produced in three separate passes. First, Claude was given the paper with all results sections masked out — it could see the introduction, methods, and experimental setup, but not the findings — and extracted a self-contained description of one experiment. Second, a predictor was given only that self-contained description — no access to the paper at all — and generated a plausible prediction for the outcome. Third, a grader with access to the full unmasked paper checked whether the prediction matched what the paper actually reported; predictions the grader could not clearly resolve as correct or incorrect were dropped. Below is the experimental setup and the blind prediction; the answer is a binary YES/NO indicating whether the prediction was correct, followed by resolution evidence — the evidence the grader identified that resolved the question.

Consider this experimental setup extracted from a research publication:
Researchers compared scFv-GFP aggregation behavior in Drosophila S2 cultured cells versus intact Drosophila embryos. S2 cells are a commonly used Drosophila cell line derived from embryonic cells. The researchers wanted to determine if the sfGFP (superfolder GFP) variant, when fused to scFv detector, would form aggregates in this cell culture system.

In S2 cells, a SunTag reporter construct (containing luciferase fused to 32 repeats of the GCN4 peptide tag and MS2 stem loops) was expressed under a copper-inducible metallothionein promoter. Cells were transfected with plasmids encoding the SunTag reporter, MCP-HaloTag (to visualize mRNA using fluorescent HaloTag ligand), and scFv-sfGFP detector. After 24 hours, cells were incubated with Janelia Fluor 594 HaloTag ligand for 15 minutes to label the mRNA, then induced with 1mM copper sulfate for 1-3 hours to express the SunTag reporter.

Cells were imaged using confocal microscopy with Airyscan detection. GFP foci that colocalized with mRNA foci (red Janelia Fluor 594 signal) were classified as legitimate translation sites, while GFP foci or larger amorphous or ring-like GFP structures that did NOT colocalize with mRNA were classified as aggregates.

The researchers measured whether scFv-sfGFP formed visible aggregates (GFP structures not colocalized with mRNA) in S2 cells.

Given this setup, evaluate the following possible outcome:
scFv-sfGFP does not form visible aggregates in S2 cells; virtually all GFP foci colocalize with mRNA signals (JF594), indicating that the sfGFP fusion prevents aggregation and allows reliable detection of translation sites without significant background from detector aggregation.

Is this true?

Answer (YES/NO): NO